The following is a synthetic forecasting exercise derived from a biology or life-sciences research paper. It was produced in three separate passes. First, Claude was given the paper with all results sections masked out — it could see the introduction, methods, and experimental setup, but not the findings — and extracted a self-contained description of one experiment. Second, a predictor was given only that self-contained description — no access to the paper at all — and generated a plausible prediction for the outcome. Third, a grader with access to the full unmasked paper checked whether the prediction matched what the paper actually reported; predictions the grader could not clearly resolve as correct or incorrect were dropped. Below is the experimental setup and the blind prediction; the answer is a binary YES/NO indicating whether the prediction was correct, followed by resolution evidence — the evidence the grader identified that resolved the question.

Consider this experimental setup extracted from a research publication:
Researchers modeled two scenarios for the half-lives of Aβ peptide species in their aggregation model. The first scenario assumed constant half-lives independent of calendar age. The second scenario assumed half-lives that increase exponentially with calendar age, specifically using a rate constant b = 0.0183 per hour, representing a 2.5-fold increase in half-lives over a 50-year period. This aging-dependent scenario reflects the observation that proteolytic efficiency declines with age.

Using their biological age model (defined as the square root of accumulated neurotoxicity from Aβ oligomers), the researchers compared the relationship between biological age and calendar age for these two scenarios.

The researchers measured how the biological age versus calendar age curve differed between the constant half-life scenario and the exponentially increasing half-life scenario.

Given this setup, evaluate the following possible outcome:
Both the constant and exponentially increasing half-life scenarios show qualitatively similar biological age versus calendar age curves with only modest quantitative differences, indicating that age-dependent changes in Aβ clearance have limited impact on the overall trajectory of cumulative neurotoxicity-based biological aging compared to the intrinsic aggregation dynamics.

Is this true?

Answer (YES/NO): NO